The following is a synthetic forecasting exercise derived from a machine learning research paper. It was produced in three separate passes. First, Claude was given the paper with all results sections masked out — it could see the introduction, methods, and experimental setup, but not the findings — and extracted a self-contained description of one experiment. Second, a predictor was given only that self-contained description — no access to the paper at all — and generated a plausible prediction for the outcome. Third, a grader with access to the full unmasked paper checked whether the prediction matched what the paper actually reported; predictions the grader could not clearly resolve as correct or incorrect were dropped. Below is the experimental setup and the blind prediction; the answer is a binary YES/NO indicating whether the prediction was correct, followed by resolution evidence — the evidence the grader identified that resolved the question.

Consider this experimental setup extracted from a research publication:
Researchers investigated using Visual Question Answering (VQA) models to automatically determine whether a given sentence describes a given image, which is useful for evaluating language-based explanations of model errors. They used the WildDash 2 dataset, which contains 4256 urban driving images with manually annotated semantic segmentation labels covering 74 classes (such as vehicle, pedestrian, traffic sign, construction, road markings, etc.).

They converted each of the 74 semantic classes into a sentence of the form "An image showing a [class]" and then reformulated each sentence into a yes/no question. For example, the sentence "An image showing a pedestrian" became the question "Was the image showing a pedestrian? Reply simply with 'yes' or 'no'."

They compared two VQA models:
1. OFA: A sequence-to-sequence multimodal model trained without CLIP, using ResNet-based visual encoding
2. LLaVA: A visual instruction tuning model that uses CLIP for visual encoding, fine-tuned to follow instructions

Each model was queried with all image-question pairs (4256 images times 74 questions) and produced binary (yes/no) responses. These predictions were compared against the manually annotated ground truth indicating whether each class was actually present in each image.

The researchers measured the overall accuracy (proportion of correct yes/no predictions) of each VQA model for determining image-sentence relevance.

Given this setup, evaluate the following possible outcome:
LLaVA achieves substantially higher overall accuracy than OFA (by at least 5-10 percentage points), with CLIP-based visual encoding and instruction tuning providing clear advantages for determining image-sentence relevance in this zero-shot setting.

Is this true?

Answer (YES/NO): YES